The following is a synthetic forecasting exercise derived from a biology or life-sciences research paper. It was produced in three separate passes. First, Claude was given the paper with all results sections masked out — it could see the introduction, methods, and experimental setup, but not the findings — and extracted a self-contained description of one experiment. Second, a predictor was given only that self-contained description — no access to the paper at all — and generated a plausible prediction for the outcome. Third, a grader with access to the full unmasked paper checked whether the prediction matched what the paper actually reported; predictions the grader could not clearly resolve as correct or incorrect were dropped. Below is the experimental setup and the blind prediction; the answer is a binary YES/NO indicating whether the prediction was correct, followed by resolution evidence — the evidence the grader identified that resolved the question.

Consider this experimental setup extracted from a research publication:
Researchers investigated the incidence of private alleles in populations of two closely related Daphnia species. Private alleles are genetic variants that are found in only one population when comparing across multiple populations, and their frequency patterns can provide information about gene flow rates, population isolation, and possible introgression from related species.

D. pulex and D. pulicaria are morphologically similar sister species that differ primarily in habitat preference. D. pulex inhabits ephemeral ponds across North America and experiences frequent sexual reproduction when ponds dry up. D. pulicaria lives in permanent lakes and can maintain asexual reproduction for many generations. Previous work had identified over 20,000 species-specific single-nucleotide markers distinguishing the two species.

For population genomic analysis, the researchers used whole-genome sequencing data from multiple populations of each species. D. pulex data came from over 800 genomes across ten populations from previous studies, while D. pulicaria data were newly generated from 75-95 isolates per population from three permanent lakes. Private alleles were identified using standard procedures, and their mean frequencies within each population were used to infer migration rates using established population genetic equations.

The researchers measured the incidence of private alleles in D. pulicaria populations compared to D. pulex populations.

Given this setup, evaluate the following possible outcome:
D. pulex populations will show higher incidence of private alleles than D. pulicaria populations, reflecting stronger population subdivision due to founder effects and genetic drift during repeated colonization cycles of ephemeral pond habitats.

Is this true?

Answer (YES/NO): NO